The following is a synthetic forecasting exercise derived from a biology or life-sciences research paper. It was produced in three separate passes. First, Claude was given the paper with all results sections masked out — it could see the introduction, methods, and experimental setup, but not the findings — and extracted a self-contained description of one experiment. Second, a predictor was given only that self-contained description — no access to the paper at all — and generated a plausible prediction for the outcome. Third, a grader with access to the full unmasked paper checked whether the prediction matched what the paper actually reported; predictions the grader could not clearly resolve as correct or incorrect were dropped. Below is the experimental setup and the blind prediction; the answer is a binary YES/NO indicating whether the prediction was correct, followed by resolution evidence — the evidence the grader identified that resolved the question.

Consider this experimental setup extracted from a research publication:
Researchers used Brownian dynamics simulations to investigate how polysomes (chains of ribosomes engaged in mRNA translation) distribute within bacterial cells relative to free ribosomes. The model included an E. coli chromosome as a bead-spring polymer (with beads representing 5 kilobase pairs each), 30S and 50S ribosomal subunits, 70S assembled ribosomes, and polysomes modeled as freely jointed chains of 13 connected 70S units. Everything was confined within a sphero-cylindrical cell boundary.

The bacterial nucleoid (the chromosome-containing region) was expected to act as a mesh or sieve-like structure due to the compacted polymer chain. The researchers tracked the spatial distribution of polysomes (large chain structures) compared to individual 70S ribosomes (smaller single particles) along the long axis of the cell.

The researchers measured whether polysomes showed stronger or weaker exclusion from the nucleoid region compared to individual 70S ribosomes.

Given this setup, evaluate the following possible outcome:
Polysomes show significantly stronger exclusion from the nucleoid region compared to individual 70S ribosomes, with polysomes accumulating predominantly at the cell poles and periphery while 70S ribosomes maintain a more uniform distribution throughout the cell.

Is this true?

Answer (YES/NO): NO